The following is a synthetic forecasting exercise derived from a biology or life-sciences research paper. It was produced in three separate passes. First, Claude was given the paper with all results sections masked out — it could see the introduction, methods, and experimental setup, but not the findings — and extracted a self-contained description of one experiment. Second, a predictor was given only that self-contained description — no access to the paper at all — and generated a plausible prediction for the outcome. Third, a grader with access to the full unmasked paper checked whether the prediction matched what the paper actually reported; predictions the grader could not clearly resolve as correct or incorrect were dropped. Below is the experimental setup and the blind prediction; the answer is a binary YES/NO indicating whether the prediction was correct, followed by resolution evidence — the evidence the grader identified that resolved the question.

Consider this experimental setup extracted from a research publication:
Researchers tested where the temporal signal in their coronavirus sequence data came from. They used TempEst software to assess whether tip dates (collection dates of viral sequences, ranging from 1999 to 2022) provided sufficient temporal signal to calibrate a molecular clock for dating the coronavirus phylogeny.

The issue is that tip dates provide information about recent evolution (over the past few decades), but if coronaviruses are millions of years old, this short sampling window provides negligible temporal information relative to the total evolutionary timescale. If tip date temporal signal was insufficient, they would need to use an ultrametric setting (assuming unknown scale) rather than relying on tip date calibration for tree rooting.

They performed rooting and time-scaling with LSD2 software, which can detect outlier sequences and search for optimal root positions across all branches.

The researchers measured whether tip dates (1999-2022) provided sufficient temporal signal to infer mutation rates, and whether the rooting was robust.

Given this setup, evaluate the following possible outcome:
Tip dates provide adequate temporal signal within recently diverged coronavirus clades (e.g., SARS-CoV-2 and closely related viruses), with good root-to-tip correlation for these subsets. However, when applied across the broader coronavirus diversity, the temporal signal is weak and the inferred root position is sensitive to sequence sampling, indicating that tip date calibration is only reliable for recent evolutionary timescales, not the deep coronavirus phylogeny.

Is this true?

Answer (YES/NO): NO